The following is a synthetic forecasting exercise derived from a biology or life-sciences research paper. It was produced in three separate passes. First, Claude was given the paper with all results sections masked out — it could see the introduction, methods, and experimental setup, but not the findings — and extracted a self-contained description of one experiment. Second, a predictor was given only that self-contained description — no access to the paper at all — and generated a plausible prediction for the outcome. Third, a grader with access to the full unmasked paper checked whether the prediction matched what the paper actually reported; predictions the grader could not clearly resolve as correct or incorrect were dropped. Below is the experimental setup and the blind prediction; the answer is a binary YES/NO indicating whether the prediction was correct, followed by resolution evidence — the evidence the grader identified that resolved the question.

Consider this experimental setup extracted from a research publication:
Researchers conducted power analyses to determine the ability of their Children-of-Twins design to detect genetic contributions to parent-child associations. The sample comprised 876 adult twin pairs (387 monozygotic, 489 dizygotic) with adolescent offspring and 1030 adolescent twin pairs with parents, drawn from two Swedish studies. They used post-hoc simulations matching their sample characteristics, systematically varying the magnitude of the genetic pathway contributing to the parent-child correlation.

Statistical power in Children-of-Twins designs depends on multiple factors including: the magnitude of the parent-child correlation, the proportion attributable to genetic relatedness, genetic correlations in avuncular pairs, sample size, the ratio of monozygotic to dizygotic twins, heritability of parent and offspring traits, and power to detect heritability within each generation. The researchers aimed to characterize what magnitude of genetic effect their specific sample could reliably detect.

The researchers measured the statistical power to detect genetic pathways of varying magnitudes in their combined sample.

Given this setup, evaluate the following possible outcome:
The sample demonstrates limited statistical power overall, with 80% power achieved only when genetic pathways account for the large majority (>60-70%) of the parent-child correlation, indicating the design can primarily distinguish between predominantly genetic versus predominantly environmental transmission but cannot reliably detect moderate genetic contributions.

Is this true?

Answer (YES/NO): NO